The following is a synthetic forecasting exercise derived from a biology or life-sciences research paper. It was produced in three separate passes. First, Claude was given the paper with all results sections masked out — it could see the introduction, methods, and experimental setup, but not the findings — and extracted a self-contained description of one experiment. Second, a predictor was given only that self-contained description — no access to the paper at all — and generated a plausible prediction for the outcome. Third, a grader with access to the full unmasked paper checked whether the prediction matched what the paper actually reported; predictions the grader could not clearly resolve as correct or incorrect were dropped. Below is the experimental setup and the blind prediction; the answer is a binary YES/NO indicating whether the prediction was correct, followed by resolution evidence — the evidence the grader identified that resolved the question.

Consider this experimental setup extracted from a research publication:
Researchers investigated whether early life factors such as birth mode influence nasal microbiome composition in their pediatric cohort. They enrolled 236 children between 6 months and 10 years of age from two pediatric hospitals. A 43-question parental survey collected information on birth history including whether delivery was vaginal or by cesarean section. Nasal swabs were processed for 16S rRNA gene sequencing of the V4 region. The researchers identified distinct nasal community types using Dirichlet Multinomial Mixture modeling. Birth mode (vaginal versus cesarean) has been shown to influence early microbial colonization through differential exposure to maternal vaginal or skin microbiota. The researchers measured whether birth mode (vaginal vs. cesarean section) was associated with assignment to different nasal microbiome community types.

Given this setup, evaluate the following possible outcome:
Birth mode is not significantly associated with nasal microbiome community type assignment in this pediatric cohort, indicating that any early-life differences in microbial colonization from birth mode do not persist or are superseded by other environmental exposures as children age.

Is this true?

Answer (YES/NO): YES